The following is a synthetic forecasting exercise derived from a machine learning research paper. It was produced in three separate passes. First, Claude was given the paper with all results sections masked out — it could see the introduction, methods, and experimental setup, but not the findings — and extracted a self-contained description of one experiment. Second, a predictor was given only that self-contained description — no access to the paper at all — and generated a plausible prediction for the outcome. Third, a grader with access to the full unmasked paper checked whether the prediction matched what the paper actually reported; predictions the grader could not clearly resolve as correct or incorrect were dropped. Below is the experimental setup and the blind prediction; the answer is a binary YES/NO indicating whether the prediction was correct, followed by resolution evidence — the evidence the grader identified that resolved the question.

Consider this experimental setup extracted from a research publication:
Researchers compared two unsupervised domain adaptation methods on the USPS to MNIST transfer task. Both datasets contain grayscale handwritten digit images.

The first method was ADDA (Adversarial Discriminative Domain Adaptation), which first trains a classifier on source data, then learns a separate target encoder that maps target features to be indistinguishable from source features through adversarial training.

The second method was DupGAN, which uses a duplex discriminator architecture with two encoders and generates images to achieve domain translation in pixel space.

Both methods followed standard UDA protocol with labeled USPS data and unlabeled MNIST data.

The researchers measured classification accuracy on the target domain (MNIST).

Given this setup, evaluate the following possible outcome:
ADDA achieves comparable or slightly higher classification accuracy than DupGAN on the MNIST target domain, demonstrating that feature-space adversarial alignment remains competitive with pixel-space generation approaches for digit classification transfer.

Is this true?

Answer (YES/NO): NO